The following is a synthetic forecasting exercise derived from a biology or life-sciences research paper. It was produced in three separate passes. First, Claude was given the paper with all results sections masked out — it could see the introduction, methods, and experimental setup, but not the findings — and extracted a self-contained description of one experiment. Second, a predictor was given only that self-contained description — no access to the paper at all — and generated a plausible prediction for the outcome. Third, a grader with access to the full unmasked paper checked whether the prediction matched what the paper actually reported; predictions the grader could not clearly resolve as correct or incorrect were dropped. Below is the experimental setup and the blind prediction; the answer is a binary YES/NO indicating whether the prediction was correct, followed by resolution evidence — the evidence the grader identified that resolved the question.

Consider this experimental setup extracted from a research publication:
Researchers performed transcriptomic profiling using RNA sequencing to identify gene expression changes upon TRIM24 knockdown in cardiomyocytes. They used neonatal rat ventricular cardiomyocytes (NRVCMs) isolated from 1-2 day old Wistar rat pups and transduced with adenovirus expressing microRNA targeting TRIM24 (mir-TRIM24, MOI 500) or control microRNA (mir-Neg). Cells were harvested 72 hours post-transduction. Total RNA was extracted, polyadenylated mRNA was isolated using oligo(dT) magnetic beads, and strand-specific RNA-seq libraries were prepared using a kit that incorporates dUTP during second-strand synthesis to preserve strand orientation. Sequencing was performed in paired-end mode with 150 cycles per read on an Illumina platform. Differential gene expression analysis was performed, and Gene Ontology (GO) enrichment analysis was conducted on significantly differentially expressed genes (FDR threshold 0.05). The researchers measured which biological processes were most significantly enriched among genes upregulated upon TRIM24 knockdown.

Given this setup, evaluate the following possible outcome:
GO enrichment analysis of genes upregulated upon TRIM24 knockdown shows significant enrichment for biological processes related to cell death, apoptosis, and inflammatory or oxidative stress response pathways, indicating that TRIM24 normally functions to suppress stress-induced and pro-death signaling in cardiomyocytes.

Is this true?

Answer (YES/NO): NO